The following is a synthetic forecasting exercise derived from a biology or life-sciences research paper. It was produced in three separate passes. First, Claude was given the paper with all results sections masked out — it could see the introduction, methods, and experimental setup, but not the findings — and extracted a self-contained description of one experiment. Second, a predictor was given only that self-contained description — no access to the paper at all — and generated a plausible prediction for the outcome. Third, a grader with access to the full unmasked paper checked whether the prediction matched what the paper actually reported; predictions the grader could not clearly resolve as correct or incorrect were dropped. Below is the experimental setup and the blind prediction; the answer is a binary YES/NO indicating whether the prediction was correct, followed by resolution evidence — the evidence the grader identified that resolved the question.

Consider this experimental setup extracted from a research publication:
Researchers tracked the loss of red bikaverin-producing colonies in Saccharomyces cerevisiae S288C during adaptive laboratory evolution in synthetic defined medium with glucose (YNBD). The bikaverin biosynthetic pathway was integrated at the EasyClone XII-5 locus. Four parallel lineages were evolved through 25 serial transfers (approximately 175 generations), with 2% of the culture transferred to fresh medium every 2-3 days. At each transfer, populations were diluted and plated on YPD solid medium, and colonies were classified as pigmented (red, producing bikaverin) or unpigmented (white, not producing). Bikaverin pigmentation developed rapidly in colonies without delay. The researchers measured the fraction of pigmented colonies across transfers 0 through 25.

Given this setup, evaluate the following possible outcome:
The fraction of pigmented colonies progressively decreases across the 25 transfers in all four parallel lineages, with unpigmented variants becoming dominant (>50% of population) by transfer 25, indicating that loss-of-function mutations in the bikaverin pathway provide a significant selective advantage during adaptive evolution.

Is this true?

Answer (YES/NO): NO